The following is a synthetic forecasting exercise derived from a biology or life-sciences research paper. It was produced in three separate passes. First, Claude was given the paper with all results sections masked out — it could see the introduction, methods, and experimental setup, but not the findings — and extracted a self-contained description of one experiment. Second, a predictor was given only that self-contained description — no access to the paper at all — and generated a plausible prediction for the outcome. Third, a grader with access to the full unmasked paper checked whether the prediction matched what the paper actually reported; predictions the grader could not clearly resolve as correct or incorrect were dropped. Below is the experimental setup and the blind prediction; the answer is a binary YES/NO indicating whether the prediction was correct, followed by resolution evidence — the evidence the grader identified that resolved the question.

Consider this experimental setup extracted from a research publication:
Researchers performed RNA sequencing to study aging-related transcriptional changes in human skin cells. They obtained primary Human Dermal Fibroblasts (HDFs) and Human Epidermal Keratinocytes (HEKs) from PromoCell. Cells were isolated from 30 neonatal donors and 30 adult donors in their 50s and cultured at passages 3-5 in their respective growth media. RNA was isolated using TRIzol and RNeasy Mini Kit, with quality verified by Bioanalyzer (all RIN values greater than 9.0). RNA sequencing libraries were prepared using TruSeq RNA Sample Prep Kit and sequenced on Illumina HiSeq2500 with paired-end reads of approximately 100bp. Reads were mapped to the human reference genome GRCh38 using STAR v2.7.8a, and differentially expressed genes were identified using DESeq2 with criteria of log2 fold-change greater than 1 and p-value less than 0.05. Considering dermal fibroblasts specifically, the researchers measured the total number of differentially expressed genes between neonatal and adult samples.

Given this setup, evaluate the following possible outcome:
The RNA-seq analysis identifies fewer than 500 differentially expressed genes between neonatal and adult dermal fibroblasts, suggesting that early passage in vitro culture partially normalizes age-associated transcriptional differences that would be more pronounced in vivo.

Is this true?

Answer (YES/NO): NO